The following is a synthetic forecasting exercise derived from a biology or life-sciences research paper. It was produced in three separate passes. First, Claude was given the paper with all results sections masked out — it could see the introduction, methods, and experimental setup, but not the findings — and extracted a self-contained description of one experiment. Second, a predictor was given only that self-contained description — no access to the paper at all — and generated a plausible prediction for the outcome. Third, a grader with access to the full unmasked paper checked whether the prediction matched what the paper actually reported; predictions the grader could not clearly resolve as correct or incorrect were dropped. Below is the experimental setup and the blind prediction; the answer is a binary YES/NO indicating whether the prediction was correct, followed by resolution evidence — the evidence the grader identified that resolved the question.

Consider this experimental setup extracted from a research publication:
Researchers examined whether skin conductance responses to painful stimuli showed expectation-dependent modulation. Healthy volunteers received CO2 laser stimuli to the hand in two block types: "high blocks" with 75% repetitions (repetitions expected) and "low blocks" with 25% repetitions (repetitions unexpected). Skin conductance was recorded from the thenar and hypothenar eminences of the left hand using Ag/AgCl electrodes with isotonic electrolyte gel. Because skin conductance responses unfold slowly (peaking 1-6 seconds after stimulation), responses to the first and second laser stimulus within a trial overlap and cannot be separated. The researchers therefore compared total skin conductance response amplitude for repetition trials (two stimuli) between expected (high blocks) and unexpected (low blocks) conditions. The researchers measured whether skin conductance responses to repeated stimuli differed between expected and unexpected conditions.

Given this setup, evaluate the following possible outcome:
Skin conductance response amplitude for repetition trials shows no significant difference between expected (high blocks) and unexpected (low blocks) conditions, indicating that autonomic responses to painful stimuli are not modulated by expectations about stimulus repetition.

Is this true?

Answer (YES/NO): YES